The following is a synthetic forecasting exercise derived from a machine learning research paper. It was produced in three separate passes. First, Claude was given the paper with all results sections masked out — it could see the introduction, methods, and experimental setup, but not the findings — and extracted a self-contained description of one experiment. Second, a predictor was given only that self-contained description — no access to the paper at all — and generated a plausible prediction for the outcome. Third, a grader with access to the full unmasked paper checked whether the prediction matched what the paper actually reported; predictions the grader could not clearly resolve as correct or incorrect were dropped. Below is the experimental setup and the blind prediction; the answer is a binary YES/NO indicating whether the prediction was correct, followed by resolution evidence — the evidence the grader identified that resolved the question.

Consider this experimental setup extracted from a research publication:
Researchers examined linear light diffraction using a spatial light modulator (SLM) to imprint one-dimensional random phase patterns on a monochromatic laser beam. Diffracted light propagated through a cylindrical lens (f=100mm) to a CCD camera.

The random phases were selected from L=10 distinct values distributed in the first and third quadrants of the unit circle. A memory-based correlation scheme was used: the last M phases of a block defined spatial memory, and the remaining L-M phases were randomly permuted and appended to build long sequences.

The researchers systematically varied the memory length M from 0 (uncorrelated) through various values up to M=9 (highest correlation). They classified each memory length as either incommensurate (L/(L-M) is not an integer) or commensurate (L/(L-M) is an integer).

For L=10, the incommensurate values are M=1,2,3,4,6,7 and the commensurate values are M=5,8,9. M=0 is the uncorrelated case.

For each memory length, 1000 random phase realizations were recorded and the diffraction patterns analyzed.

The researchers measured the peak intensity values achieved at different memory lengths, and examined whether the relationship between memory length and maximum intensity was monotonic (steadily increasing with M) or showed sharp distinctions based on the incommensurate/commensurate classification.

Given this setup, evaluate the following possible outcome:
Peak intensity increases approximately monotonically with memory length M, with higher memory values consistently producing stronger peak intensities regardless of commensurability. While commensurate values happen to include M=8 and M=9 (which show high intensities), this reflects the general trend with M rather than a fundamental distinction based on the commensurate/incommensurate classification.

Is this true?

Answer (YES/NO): NO